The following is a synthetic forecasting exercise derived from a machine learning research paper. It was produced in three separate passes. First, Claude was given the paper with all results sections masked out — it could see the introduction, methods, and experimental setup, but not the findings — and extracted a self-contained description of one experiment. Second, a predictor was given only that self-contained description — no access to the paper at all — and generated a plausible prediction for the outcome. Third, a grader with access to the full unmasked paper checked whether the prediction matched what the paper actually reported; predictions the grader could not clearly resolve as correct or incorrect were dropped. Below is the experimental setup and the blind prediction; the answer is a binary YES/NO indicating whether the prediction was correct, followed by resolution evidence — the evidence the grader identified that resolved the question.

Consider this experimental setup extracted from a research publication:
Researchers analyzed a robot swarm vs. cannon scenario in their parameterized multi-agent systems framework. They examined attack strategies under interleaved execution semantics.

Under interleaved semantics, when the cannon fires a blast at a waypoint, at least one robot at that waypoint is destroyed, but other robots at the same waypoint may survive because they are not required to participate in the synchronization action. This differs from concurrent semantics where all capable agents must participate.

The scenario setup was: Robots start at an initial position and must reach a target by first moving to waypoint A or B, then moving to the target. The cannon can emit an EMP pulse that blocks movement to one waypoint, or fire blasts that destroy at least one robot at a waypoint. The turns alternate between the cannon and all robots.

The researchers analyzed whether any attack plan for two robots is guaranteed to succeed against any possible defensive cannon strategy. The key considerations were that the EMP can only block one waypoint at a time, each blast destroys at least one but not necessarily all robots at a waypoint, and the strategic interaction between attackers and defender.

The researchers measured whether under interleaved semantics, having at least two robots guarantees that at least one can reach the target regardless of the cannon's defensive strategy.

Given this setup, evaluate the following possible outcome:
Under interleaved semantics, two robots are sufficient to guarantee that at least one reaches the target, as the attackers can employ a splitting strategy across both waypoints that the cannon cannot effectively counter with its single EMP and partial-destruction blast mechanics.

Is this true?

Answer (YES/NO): NO